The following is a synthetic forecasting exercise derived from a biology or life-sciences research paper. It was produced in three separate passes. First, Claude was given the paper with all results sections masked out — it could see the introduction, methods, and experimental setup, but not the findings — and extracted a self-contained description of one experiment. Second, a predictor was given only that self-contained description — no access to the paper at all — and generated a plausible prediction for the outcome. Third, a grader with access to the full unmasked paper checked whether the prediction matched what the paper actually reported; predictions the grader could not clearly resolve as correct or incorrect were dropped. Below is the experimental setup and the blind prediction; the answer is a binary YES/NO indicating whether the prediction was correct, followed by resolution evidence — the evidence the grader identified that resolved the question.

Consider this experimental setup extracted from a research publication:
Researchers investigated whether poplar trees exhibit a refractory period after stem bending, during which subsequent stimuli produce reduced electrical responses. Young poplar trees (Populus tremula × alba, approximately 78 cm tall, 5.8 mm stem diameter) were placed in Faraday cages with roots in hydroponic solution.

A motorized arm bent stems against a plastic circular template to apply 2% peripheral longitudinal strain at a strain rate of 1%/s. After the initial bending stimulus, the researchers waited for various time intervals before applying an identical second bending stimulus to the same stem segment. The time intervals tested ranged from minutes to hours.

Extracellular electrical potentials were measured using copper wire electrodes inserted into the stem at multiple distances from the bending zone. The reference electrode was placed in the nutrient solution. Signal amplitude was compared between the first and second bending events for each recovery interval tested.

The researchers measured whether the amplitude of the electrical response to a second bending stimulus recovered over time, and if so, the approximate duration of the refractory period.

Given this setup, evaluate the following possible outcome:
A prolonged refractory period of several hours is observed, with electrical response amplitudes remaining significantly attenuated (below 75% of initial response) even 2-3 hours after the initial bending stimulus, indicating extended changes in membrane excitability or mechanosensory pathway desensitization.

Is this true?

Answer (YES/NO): NO